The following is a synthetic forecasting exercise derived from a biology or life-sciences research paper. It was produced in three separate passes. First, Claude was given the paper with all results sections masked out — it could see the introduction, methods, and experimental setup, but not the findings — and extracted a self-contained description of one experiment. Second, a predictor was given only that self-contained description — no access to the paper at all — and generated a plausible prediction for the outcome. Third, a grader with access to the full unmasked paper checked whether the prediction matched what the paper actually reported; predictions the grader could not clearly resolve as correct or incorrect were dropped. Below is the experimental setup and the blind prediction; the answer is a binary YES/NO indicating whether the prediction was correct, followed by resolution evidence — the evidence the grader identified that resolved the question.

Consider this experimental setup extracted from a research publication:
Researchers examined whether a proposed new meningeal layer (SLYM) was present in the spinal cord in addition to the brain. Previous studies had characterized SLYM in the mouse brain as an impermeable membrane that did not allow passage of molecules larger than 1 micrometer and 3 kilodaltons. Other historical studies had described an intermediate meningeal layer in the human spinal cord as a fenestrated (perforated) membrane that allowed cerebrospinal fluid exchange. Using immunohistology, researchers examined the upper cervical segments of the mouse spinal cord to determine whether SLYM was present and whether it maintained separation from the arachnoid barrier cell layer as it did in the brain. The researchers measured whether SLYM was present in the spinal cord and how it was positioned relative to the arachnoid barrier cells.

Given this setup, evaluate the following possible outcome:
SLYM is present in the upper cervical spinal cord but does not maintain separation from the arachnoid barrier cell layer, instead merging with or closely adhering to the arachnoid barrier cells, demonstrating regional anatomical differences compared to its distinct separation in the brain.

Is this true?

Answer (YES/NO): YES